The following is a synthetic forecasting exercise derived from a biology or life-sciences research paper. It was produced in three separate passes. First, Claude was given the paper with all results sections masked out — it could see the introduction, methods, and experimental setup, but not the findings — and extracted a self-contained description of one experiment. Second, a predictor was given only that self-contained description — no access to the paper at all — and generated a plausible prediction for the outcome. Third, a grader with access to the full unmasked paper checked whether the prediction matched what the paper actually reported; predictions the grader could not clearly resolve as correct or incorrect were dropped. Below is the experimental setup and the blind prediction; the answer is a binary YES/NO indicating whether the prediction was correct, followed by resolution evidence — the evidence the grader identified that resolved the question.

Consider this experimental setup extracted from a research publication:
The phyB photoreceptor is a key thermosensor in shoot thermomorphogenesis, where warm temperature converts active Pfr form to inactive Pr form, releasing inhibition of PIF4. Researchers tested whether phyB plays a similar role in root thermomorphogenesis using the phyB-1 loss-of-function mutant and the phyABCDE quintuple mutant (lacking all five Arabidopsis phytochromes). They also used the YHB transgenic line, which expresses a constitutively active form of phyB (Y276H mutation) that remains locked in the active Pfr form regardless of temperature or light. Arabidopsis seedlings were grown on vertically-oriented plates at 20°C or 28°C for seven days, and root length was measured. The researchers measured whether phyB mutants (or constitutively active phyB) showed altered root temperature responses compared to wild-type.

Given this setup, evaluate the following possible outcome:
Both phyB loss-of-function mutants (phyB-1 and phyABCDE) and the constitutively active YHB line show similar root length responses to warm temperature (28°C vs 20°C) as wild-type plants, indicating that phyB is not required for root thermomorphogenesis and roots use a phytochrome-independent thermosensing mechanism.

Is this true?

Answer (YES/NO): YES